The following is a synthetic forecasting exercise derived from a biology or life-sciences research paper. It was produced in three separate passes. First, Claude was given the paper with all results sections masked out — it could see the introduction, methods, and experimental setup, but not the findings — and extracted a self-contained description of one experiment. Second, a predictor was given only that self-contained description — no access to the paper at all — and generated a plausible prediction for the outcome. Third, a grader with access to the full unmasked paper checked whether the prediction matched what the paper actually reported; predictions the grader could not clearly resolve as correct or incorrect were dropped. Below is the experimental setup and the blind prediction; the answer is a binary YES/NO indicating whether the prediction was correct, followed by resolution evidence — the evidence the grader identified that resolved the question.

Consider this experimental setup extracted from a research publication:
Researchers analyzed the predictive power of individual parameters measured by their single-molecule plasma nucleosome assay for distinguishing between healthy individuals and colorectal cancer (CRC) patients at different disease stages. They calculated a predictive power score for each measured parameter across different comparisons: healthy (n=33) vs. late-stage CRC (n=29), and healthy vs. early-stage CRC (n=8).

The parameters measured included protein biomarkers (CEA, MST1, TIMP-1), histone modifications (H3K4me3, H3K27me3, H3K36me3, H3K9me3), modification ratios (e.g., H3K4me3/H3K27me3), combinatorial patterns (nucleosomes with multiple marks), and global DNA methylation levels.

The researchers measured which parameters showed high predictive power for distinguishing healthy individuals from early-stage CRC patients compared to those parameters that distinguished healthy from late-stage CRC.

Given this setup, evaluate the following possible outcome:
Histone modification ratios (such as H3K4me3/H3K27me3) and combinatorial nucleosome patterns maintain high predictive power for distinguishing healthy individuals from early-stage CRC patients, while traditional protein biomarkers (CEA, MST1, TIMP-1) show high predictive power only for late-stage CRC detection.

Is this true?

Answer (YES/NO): NO